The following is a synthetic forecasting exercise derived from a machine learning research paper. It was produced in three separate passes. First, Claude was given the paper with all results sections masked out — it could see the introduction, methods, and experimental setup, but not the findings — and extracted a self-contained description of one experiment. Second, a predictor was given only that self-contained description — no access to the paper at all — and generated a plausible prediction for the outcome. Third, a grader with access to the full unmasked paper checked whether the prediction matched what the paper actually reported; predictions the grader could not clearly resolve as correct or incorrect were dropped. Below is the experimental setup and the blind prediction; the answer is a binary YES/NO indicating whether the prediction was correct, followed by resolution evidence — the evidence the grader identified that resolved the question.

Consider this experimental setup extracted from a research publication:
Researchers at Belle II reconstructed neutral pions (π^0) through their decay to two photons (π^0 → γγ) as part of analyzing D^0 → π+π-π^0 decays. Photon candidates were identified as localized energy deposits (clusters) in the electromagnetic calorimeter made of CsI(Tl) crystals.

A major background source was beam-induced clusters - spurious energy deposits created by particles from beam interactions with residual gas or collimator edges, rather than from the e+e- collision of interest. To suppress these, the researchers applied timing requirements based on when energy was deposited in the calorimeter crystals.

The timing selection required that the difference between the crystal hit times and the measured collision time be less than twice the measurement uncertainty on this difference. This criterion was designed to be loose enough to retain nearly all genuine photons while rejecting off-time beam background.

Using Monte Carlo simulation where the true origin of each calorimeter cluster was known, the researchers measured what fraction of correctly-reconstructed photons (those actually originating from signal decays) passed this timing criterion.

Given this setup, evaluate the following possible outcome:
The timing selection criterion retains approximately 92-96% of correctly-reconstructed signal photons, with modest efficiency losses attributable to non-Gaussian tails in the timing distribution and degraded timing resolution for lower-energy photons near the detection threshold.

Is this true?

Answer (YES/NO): NO